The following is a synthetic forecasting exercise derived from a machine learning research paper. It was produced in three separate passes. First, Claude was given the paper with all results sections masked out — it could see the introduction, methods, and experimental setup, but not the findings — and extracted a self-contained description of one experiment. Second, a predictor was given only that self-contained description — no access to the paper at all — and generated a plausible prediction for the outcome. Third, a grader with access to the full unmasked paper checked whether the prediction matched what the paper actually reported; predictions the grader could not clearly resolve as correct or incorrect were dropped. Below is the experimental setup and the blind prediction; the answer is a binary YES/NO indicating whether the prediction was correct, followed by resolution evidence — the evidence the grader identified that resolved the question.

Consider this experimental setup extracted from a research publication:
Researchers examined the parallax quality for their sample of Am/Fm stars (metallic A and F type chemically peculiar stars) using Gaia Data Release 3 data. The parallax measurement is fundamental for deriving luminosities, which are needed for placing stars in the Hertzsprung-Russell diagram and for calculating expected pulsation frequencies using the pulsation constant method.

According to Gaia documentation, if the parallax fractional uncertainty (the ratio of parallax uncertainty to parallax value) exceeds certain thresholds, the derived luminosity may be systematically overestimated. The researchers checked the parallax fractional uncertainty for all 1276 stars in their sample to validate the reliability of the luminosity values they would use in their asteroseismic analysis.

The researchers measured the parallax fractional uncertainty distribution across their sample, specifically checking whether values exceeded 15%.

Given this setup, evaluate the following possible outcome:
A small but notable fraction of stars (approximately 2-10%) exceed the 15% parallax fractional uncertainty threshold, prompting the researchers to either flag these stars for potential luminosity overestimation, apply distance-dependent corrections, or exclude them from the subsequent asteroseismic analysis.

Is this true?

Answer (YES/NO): NO